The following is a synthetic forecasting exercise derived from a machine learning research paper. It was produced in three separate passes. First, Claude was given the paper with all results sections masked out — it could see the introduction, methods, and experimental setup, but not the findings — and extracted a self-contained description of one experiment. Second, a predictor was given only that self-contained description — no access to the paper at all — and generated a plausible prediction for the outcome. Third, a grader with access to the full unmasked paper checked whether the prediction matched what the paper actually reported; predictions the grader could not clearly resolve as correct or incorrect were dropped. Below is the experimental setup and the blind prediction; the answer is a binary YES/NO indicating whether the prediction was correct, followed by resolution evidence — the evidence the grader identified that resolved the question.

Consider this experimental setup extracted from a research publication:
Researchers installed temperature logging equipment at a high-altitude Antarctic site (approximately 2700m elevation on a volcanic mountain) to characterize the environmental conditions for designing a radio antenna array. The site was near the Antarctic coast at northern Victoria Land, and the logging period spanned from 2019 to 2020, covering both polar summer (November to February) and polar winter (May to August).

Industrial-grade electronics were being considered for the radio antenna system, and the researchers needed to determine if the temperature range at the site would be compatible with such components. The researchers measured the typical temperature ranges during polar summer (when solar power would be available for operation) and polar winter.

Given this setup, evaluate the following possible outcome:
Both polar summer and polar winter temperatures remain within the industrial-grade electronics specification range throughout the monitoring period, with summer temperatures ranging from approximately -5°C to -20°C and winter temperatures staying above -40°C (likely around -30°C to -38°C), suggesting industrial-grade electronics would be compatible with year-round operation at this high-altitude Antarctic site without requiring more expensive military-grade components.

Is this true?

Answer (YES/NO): NO